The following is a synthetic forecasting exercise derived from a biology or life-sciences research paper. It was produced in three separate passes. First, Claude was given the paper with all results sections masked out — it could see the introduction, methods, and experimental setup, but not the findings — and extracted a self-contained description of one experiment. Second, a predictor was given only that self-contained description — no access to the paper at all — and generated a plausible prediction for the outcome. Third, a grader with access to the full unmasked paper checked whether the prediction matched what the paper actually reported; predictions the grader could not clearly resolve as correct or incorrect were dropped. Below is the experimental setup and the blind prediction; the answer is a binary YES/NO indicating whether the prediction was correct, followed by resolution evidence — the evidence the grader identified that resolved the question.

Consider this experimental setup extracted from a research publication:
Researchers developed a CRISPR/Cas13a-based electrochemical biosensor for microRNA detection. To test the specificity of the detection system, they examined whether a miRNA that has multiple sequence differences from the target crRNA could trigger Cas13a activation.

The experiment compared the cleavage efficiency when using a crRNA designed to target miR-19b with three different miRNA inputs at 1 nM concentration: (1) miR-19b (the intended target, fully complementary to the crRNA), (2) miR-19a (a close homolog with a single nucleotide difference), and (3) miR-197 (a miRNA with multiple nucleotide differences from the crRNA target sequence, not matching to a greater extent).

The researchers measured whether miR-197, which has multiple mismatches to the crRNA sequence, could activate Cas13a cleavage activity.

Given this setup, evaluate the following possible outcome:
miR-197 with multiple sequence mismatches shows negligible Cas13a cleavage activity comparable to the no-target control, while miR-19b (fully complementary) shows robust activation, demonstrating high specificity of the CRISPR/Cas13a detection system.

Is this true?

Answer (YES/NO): YES